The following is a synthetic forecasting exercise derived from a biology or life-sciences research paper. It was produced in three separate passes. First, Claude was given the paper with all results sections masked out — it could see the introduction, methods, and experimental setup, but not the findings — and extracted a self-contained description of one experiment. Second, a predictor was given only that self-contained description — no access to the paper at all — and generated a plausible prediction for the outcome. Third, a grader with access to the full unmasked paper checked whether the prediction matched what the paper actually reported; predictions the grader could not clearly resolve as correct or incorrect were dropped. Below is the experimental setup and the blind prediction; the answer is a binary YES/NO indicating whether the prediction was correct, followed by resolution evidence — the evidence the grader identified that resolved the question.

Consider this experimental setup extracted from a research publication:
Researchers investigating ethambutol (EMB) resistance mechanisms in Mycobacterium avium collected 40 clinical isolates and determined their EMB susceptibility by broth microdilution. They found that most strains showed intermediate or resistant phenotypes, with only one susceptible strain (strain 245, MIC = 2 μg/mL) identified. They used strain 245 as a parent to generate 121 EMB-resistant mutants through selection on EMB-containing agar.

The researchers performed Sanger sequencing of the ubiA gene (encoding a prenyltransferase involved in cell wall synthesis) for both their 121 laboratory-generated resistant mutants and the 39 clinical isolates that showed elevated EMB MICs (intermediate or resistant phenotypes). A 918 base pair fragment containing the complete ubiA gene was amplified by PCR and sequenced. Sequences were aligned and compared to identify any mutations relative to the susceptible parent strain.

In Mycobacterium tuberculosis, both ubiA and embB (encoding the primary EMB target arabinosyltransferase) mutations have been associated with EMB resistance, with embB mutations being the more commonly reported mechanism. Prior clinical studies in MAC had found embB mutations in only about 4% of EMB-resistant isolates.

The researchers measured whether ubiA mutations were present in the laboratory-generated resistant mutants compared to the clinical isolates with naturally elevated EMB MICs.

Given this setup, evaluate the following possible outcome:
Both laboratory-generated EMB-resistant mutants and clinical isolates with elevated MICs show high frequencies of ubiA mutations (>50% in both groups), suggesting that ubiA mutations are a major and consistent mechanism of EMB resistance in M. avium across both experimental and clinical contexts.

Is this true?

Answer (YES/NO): YES